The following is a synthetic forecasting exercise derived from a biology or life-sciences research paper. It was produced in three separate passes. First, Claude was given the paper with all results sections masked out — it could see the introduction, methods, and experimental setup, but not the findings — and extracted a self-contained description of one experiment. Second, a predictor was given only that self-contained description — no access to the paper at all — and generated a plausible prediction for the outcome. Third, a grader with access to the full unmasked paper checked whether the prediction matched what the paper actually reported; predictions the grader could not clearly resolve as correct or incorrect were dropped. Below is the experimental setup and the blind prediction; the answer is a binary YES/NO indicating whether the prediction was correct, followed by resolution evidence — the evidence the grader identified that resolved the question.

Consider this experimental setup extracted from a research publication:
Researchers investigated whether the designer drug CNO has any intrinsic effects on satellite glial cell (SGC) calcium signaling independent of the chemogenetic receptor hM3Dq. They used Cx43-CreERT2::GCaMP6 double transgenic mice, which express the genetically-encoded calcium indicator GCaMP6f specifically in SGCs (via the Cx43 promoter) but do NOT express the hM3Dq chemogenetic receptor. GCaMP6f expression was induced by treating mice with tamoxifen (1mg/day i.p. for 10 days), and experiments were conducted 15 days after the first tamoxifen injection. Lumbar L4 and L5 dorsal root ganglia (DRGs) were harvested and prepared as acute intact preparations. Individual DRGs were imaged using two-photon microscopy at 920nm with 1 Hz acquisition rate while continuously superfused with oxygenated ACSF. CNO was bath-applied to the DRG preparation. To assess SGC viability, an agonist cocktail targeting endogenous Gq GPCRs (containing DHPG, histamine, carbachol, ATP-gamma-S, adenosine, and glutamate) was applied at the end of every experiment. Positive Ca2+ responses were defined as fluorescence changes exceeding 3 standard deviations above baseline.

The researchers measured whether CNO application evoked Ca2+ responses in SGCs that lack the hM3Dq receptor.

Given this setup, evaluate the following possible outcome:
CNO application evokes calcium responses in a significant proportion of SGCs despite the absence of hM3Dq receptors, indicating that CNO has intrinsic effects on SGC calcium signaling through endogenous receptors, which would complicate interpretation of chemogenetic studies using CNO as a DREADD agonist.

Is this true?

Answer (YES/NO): NO